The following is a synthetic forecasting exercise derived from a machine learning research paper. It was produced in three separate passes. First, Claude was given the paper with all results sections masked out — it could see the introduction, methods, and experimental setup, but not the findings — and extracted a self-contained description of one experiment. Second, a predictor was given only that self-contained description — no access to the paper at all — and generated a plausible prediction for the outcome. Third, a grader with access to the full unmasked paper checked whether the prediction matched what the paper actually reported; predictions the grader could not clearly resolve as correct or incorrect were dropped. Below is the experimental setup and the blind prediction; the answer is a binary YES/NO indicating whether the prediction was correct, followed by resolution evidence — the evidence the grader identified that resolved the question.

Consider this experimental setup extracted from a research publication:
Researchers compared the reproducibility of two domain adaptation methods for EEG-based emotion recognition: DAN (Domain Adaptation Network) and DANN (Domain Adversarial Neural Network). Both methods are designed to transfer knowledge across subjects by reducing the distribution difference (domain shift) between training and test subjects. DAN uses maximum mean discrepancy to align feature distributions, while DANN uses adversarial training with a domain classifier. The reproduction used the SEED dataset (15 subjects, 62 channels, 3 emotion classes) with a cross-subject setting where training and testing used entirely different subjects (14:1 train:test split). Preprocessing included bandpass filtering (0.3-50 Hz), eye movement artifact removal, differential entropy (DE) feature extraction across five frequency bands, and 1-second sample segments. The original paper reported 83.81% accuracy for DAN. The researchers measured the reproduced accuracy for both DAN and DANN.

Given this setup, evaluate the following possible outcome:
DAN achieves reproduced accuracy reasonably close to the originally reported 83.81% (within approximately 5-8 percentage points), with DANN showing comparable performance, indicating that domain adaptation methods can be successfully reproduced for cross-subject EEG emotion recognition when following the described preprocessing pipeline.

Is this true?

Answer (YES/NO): YES